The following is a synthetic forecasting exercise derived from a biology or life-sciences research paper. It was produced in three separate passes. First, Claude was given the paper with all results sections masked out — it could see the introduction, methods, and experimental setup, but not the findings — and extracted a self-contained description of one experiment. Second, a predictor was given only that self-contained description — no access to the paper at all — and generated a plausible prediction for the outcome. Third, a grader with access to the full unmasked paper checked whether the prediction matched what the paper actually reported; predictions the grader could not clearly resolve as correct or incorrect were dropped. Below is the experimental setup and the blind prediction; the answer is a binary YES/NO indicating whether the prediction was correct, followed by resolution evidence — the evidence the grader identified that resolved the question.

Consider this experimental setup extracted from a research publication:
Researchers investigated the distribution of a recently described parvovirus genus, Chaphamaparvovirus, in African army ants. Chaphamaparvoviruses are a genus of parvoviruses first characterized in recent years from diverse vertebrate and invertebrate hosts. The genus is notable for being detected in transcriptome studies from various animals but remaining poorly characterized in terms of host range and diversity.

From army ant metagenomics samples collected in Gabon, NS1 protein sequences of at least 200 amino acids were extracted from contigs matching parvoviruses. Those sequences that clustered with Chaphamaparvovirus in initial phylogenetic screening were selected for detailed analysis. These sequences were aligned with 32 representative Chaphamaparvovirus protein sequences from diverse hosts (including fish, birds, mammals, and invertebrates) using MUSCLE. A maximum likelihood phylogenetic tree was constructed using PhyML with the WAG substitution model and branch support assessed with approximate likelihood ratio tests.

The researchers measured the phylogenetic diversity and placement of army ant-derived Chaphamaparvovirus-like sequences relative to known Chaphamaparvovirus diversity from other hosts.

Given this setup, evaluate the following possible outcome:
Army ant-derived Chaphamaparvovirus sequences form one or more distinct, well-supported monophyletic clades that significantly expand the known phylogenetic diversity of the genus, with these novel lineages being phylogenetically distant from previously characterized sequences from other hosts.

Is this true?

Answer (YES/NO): NO